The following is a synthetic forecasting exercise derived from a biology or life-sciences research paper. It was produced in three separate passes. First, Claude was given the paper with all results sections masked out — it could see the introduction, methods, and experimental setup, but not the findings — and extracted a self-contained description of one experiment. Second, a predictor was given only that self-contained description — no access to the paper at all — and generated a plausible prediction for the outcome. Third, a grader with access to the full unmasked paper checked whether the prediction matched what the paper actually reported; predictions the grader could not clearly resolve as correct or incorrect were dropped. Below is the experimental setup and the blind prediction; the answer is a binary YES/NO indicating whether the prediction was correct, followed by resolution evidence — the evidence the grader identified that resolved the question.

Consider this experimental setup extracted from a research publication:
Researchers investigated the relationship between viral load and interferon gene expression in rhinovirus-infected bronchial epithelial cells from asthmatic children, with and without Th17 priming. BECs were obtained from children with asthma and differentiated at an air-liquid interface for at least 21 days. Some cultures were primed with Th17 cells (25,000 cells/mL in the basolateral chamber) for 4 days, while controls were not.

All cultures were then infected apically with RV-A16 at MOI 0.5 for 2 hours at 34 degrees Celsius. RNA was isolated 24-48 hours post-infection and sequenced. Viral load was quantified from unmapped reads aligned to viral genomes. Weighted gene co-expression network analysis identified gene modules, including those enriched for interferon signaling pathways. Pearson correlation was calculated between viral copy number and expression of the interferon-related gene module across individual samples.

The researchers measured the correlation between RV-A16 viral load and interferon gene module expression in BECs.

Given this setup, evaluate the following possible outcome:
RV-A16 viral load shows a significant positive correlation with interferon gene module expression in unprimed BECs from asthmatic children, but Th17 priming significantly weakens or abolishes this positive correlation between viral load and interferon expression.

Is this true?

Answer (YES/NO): NO